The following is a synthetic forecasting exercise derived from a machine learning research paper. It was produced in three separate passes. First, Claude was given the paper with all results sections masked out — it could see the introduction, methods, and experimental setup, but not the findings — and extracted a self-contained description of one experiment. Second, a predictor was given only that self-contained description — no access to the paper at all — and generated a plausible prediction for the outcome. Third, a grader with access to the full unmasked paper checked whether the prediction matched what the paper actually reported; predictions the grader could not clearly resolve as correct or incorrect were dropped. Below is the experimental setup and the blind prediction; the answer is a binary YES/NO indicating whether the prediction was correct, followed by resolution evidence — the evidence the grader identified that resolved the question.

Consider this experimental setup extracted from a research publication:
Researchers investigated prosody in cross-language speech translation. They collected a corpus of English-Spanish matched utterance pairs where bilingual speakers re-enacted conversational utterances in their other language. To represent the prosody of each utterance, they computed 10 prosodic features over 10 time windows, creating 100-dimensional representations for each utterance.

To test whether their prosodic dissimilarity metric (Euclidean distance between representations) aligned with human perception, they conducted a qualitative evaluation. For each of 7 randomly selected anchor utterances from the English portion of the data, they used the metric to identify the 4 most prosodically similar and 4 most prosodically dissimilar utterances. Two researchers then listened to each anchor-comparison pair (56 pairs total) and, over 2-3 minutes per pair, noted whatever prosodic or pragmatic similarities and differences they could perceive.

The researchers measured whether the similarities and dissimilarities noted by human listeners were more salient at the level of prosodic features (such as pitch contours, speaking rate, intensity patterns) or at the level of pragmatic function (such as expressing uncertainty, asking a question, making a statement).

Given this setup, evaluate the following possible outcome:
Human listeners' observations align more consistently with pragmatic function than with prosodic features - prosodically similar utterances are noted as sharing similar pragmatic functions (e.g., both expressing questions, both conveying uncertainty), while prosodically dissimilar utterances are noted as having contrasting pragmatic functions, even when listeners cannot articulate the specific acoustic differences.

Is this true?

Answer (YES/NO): YES